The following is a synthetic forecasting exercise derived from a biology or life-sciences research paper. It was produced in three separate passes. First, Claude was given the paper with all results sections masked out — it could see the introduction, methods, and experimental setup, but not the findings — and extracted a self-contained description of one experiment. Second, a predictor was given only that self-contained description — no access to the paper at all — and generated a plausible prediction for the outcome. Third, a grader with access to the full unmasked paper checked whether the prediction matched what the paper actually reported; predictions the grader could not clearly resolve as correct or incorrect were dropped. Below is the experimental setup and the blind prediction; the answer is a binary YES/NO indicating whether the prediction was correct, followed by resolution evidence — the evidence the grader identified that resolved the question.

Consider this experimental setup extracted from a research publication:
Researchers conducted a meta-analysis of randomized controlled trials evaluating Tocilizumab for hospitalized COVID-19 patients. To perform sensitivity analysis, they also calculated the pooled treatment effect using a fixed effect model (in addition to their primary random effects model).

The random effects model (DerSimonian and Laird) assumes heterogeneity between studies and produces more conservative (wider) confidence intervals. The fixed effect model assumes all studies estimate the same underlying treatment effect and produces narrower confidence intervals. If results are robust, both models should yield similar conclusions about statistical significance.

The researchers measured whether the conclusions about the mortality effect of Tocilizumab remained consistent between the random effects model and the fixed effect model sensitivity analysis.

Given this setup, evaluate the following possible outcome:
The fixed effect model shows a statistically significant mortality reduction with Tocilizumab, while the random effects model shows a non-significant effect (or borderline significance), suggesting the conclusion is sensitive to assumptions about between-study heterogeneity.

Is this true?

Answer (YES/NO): YES